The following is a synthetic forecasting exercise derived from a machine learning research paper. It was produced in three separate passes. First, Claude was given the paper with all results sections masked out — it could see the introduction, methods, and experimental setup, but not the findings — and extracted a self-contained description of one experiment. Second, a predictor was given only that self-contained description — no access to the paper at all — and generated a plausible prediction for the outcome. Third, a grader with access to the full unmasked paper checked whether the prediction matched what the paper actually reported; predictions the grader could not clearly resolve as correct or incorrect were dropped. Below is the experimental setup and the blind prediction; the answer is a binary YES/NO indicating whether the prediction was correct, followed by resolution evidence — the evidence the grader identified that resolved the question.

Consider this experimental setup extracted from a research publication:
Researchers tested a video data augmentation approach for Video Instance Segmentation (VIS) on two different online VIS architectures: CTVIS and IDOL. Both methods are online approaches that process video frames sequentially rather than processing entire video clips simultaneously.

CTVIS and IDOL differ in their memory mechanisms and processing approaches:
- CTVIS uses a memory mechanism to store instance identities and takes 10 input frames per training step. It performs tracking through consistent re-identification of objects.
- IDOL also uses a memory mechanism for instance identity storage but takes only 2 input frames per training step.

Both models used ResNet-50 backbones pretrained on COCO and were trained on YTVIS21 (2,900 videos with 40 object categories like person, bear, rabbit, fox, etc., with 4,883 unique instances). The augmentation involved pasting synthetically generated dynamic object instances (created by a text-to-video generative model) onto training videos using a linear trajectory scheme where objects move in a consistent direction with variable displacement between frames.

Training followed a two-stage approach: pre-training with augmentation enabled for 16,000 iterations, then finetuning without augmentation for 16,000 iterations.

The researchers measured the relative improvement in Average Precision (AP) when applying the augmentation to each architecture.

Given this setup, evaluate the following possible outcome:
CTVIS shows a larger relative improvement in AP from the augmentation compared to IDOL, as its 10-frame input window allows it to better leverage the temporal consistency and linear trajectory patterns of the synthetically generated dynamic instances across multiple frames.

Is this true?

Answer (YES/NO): YES